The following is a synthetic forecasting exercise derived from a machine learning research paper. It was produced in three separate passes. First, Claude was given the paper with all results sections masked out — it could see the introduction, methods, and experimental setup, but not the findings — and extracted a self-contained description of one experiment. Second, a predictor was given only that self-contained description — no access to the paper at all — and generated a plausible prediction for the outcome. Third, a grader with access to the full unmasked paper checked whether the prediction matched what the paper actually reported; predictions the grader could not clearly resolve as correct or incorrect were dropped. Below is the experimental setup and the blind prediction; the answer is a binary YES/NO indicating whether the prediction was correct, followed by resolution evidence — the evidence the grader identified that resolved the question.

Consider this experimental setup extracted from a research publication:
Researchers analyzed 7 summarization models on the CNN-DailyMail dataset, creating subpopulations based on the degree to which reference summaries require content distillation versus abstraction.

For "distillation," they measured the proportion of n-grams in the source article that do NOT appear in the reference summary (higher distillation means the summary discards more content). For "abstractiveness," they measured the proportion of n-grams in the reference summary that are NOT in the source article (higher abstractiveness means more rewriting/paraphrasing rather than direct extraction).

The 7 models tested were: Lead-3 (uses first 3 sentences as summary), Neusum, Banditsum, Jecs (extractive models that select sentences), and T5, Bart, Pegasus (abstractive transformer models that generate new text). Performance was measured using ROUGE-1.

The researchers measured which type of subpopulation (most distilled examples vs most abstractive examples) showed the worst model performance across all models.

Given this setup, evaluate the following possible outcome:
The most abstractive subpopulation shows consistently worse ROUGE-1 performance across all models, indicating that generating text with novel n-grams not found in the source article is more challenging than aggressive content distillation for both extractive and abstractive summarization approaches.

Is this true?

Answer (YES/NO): NO